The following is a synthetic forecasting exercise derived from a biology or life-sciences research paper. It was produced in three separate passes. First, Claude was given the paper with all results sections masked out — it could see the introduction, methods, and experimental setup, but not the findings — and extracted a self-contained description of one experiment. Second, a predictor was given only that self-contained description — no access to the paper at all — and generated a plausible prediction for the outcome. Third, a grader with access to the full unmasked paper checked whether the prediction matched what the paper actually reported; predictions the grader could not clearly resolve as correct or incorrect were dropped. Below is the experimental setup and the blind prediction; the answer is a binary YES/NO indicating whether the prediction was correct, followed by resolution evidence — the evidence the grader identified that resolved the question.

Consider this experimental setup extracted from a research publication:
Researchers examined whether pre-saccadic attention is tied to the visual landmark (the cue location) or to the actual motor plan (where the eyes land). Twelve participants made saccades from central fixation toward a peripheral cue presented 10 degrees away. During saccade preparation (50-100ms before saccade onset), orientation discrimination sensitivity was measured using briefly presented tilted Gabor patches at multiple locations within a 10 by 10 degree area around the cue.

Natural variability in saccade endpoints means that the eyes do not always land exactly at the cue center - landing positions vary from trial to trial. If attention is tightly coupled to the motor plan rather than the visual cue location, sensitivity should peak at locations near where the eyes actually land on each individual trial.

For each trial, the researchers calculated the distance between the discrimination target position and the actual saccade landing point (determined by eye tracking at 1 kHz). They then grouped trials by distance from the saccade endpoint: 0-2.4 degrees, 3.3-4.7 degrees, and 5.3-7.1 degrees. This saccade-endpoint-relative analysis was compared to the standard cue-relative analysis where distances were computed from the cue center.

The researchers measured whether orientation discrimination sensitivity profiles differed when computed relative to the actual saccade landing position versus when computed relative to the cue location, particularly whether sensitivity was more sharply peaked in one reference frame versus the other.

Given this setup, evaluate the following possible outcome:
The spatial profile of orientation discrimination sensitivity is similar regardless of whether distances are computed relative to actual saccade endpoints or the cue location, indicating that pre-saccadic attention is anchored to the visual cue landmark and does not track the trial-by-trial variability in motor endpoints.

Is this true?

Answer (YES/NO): YES